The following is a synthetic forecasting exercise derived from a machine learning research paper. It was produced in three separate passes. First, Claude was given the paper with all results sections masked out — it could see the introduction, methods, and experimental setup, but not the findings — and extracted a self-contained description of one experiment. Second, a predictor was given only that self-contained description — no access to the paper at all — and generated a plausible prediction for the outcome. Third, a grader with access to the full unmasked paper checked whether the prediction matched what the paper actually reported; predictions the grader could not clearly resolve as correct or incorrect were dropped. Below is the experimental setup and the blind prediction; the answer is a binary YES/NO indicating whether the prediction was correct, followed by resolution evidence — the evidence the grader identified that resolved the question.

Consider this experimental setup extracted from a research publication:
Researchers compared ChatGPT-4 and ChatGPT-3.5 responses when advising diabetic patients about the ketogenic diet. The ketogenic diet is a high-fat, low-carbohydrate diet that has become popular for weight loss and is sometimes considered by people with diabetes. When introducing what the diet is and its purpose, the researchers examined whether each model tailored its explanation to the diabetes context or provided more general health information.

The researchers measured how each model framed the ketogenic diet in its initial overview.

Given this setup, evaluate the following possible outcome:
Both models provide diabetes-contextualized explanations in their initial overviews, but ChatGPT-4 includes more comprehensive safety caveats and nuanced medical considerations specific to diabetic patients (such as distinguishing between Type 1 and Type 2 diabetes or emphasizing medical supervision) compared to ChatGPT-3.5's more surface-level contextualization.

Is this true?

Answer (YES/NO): NO